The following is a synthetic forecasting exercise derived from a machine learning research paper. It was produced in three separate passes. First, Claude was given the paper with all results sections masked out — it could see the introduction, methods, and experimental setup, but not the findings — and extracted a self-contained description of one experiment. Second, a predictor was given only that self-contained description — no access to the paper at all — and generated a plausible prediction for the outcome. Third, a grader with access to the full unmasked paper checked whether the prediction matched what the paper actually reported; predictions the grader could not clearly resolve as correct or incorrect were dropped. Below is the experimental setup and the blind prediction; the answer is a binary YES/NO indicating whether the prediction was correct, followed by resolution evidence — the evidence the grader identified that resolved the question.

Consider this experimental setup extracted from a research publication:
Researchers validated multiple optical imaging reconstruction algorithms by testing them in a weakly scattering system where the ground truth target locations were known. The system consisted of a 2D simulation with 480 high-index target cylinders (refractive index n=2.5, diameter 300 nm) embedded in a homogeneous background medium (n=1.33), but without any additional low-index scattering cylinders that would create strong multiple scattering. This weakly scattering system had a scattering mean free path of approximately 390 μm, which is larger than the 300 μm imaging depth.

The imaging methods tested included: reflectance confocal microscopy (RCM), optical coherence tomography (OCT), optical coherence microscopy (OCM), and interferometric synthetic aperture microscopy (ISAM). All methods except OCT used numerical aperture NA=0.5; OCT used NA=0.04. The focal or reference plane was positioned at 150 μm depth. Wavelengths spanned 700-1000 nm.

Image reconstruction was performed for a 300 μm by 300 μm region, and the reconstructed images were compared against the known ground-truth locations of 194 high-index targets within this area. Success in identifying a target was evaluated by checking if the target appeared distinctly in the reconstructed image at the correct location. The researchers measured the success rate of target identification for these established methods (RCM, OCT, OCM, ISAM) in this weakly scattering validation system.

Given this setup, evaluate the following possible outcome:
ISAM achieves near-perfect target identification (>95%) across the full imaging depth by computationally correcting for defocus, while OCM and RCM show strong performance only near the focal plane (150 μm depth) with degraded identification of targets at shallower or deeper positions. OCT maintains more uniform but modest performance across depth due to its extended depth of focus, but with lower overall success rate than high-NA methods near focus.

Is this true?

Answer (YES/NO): NO